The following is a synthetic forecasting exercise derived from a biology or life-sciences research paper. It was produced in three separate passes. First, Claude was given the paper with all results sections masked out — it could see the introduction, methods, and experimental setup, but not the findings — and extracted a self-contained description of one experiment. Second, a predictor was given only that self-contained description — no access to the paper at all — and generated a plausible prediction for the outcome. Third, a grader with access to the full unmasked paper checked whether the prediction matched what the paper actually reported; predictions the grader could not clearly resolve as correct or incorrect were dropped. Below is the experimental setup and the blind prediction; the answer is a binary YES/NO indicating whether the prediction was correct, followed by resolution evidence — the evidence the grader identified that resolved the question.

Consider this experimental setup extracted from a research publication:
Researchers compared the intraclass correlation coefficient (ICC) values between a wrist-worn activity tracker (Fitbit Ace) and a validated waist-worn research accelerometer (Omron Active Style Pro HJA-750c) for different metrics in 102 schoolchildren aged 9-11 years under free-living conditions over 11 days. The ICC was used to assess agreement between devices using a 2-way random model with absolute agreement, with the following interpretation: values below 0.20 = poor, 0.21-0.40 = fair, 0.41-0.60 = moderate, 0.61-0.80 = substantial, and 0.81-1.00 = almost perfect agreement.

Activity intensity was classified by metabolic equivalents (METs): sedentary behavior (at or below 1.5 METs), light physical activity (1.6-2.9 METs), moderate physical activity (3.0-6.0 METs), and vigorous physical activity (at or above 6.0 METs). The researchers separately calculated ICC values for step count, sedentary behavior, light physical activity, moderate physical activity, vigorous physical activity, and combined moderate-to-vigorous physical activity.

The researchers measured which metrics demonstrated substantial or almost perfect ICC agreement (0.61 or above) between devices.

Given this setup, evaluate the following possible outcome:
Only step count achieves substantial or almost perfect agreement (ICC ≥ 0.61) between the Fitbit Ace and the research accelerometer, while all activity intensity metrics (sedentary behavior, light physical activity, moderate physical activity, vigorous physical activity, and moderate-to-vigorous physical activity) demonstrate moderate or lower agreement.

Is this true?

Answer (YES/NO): NO